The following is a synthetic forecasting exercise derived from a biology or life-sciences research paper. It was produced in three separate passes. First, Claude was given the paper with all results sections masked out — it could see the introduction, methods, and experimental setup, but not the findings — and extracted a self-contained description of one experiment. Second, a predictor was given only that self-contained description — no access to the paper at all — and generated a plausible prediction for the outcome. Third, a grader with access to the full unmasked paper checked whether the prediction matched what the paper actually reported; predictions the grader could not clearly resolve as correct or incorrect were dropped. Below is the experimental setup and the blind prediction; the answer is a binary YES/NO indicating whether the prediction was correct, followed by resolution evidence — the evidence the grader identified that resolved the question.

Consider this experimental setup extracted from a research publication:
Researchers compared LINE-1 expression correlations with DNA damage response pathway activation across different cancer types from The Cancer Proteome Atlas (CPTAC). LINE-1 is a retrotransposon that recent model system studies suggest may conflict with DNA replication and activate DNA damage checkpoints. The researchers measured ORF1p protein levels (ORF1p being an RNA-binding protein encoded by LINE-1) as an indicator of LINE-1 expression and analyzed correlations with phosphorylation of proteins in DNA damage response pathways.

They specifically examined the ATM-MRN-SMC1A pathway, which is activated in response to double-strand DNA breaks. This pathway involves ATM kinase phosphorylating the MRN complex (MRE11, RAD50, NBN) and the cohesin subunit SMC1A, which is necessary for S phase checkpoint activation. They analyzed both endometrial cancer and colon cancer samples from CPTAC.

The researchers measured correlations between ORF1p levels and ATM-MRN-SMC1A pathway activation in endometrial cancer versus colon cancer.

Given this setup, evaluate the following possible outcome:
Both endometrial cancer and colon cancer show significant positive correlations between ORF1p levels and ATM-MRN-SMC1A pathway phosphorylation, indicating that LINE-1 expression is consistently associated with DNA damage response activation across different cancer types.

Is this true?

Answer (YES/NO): NO